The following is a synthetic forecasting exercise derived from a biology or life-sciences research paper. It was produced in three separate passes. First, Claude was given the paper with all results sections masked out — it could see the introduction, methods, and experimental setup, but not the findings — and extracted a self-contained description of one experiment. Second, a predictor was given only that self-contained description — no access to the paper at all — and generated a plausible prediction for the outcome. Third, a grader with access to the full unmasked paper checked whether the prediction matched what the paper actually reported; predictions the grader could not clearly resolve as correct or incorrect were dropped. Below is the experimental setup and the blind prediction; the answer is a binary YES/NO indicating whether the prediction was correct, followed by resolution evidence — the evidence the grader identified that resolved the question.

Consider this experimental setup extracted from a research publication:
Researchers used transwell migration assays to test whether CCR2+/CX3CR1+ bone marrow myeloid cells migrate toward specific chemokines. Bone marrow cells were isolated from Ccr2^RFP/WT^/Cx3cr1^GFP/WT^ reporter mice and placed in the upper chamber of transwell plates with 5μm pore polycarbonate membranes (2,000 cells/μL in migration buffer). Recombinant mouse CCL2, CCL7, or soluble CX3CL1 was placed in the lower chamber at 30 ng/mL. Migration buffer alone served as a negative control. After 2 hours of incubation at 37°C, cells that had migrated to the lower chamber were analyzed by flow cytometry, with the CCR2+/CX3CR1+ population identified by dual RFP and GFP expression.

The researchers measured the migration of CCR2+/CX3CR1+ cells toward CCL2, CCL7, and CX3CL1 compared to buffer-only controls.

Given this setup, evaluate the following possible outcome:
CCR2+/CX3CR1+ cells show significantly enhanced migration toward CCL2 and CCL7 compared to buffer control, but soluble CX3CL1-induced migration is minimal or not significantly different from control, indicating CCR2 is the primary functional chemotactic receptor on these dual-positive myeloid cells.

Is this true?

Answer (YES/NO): YES